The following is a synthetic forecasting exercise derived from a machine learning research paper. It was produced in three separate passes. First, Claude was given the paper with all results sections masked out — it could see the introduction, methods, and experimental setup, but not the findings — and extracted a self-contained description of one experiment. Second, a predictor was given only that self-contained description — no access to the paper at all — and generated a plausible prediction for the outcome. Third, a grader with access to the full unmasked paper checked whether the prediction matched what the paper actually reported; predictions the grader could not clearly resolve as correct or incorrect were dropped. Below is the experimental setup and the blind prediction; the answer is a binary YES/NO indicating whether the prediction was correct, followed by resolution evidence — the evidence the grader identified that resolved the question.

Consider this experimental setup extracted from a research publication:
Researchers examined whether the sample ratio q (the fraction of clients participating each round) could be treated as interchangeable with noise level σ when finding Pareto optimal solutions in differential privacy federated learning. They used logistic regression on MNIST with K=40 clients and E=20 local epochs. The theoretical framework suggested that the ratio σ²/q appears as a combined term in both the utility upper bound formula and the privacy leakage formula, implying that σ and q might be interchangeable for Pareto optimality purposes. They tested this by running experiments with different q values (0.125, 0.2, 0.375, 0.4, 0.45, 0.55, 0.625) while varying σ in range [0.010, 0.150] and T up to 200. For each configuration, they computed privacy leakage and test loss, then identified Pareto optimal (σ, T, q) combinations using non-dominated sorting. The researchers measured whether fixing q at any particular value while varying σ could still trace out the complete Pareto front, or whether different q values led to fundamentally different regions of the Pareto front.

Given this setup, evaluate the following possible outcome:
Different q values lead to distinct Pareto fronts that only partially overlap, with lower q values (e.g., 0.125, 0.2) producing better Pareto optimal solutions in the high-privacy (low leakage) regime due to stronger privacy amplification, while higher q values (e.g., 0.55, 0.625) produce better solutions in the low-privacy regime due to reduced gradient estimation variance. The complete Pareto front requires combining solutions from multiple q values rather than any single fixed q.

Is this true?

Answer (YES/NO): NO